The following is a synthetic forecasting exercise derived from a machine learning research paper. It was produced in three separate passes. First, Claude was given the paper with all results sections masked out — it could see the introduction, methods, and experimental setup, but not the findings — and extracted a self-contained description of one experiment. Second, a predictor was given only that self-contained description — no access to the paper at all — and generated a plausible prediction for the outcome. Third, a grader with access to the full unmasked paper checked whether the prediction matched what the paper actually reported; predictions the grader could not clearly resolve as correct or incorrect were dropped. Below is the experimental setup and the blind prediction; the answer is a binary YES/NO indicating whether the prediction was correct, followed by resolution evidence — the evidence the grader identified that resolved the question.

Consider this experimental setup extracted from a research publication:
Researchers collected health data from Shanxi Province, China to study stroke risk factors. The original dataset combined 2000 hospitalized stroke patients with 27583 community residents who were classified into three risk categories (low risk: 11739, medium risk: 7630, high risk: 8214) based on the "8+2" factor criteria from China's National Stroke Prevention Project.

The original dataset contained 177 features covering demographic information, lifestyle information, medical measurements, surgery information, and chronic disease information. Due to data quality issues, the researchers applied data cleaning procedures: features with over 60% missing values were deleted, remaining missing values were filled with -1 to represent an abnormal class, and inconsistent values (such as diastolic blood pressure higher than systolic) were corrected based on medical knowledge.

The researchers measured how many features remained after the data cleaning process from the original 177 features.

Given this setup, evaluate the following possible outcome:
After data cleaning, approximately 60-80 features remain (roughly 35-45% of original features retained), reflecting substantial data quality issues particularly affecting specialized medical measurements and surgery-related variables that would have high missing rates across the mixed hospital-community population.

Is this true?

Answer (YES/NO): NO